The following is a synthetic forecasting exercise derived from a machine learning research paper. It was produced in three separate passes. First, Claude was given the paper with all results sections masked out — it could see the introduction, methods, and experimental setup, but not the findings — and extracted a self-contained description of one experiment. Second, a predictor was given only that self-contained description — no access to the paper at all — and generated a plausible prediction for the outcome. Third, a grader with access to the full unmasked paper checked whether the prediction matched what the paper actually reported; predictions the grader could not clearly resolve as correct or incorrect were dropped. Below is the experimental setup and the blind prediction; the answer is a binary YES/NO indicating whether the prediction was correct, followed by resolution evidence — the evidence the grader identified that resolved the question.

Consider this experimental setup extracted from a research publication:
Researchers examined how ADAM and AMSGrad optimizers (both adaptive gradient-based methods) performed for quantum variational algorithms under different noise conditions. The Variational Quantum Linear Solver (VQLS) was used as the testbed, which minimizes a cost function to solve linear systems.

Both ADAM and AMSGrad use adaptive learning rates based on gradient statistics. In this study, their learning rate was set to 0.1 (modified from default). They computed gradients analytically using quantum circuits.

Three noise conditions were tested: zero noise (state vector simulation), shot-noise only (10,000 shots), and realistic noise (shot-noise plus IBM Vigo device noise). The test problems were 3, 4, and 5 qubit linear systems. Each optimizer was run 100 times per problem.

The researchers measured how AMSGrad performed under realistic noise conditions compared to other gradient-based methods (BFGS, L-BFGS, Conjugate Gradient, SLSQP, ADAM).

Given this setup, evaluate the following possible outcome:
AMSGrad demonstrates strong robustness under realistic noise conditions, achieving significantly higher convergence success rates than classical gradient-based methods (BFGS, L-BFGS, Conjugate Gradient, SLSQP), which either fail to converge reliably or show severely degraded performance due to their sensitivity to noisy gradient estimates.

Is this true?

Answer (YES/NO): NO